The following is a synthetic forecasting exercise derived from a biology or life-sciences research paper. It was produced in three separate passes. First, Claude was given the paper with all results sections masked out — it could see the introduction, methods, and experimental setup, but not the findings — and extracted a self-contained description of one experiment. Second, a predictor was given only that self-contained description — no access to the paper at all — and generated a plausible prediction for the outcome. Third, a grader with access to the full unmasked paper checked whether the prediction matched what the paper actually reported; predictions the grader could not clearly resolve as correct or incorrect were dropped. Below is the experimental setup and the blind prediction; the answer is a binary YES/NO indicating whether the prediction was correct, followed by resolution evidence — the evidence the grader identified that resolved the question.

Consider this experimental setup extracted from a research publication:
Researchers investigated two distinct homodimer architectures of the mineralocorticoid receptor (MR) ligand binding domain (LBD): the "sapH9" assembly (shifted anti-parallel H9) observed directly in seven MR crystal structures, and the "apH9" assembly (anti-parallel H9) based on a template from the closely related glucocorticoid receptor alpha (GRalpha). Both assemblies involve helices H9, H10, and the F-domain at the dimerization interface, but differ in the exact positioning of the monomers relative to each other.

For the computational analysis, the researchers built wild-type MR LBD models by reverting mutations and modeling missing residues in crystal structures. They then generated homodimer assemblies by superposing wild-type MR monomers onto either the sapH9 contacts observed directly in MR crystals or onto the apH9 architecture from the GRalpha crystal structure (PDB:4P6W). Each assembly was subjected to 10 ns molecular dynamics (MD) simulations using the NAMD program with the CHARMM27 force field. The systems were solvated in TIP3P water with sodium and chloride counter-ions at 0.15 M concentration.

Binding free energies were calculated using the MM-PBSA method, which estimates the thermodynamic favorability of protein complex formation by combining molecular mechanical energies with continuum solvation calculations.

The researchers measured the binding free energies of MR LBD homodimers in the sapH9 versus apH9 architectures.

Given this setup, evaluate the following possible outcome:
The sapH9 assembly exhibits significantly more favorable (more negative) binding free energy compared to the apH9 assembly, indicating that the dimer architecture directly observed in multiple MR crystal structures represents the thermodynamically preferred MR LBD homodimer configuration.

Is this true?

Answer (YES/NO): NO